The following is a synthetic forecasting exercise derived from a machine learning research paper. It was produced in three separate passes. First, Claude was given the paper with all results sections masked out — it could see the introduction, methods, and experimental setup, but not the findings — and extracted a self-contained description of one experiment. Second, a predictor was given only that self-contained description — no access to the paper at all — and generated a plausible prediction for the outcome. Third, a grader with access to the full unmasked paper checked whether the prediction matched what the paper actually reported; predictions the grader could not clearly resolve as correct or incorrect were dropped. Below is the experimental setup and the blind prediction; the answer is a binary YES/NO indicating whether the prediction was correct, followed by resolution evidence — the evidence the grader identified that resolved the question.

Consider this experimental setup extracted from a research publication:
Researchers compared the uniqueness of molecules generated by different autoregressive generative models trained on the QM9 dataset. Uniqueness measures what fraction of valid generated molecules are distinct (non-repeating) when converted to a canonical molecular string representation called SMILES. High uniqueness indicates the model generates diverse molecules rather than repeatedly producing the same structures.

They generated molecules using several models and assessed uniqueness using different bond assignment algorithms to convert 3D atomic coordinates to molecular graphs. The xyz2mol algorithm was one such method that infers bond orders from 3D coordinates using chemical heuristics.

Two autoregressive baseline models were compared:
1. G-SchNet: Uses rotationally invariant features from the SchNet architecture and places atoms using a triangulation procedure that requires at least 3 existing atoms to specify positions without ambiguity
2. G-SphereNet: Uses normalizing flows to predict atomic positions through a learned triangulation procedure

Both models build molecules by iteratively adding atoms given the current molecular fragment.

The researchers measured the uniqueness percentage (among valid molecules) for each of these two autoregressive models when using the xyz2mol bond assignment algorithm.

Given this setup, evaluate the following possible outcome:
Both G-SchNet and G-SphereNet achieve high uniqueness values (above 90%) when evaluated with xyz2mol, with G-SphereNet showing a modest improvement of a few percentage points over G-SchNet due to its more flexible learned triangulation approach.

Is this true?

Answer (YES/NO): NO